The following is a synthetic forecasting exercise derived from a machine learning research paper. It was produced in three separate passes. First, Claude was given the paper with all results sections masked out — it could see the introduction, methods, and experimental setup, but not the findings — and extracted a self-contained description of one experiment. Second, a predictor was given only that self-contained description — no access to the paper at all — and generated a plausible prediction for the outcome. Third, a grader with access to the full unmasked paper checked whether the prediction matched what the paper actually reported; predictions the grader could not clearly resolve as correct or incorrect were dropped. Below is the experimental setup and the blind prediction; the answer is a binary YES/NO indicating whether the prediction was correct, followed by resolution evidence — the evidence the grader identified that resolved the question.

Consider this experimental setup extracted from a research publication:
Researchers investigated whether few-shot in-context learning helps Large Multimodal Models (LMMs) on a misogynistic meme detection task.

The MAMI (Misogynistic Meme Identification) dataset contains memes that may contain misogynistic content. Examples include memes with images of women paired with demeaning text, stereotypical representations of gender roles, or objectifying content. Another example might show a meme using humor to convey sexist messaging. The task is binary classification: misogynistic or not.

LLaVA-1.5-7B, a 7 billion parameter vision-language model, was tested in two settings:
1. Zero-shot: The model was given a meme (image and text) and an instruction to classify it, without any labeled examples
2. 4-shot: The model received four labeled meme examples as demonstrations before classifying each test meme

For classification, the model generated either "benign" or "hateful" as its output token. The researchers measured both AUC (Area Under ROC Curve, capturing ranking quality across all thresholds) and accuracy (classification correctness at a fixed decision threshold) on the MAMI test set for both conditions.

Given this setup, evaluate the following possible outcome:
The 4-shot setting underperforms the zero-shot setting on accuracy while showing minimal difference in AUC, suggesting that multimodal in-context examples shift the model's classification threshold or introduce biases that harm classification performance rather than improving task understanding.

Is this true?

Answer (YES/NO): NO